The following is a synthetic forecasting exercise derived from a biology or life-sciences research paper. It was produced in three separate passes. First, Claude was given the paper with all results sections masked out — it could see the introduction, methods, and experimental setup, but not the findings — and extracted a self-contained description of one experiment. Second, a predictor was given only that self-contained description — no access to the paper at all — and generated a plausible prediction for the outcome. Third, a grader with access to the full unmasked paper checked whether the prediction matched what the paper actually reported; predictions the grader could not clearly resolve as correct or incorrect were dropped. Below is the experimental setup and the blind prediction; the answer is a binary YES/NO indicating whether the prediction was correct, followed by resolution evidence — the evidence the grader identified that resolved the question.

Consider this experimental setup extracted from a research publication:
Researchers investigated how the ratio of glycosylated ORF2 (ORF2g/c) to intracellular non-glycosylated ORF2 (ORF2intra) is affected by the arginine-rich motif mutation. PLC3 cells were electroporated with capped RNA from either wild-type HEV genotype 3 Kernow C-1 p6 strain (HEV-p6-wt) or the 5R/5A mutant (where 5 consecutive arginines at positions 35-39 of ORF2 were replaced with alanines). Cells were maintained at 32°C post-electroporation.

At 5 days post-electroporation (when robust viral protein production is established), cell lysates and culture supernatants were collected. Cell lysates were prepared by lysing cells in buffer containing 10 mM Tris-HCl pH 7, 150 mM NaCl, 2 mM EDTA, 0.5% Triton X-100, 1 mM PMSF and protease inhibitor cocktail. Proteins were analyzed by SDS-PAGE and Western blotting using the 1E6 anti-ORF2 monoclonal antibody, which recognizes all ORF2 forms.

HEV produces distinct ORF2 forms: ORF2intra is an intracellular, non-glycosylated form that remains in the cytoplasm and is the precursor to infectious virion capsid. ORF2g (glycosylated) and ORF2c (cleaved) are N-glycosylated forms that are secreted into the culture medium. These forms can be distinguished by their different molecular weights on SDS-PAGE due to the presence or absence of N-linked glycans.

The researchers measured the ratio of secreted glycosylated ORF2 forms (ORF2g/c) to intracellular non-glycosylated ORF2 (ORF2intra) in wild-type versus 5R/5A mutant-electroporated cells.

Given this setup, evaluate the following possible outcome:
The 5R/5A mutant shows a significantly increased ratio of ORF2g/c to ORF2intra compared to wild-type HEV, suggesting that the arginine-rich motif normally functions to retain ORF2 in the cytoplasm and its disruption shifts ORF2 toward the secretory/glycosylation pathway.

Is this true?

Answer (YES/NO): YES